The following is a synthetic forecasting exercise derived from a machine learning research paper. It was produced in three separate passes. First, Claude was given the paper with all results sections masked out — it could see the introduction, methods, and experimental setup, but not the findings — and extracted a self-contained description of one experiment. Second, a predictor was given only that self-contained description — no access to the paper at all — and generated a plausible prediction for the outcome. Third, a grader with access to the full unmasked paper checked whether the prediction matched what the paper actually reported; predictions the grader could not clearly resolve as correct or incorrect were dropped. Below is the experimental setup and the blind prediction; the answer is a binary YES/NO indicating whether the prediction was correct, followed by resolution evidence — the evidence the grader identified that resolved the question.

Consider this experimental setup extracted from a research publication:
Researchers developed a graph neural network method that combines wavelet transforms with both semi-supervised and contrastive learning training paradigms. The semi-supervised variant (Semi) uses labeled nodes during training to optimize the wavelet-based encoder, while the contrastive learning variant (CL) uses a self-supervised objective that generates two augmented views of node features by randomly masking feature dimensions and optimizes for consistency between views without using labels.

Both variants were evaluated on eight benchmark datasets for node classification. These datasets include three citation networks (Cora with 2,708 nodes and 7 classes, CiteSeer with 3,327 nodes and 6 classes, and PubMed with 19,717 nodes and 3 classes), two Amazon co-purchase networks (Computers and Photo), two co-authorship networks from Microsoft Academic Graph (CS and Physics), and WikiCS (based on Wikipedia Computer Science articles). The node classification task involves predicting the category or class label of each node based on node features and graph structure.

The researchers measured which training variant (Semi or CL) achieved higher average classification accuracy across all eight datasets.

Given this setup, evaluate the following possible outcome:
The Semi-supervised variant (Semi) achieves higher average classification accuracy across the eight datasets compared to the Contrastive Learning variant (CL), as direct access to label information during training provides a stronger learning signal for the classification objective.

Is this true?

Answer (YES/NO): YES